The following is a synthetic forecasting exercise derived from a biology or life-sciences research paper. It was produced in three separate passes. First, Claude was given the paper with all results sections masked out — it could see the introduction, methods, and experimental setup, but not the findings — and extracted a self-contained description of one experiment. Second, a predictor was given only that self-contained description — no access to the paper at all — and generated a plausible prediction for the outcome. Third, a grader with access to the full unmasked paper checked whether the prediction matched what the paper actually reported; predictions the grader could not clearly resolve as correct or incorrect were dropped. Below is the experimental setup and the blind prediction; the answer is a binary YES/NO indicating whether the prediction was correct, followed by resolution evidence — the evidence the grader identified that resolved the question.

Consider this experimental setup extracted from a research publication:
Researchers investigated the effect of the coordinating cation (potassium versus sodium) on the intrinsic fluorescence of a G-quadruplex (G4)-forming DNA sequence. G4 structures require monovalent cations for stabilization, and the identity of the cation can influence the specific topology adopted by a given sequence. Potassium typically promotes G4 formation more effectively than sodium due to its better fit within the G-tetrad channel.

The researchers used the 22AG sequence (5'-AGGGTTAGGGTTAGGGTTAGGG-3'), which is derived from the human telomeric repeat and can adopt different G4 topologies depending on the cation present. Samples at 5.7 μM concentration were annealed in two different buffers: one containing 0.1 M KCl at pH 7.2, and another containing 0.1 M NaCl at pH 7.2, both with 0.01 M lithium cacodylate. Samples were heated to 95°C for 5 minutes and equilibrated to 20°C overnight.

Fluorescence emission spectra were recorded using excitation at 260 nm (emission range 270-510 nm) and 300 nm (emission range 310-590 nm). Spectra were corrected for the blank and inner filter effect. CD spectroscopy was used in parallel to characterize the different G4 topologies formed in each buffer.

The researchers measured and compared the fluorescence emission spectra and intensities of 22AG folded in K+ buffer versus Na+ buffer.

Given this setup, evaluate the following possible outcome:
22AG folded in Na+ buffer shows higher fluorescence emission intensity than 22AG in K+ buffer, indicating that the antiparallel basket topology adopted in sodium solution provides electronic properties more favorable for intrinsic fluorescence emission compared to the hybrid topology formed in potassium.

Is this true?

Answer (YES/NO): YES